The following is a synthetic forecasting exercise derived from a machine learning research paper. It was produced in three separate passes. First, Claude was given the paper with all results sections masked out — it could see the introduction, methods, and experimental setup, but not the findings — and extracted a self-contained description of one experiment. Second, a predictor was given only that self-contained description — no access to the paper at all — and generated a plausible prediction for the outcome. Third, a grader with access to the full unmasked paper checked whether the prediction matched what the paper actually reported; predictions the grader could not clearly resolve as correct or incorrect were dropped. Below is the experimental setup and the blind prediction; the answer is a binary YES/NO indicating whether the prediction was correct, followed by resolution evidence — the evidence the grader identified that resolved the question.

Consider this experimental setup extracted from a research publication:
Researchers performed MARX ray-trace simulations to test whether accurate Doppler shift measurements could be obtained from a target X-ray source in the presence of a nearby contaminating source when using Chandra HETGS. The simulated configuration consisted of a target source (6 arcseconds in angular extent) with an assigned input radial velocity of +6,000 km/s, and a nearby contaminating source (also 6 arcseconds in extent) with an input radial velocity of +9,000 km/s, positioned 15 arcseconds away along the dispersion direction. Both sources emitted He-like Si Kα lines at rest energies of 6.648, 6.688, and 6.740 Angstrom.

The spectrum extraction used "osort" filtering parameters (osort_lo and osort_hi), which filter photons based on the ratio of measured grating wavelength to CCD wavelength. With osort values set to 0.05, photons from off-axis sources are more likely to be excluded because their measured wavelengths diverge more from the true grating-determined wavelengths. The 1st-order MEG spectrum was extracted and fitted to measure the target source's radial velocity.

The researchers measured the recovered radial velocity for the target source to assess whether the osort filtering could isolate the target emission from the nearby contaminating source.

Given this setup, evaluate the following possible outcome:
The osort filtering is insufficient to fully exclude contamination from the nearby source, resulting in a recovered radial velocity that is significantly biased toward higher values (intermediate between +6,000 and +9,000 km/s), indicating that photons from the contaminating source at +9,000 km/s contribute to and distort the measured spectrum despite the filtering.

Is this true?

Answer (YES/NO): NO